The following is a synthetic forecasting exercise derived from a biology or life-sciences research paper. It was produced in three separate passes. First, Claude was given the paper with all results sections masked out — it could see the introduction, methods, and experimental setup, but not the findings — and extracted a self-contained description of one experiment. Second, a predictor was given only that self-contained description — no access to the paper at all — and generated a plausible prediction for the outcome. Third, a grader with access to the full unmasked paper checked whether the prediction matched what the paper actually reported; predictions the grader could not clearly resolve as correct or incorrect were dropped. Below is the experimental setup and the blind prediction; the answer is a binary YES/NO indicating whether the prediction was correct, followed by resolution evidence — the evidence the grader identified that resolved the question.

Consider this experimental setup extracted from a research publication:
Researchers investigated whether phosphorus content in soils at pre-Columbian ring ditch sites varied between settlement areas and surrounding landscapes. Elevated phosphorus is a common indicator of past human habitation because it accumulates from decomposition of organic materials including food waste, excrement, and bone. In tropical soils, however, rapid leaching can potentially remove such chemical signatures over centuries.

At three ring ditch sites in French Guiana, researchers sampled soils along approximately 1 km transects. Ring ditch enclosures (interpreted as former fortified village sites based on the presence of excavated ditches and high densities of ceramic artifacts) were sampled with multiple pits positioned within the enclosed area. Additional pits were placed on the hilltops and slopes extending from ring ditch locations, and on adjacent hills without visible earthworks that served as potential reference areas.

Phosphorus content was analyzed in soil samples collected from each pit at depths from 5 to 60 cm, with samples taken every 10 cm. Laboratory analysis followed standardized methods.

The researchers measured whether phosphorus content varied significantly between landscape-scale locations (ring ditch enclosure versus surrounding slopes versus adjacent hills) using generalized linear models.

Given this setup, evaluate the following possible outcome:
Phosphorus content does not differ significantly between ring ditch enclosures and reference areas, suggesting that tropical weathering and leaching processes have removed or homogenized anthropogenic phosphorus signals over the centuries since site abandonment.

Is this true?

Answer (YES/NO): YES